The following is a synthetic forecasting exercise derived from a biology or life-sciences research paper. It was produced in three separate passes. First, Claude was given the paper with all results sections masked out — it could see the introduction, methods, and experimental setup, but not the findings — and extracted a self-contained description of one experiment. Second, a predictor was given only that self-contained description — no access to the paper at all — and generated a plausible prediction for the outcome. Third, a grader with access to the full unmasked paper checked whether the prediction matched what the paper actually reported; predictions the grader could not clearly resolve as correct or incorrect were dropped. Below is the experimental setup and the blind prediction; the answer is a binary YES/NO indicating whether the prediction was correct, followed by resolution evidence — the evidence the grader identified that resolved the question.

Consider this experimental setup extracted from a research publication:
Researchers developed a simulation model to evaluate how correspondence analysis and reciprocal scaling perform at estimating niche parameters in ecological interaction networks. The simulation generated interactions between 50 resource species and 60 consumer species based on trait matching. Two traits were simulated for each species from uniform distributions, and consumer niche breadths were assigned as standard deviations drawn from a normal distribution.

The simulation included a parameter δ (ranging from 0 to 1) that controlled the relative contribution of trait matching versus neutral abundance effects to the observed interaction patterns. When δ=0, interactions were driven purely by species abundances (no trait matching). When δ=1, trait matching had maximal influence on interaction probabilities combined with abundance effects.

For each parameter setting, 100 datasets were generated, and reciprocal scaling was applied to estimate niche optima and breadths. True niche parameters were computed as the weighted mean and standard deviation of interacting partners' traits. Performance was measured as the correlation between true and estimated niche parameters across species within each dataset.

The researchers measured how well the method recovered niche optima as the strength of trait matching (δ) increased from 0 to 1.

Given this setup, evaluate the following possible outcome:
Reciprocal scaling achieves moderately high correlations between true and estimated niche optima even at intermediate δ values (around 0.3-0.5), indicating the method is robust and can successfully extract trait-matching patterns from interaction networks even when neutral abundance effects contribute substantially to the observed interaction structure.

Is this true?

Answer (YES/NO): NO